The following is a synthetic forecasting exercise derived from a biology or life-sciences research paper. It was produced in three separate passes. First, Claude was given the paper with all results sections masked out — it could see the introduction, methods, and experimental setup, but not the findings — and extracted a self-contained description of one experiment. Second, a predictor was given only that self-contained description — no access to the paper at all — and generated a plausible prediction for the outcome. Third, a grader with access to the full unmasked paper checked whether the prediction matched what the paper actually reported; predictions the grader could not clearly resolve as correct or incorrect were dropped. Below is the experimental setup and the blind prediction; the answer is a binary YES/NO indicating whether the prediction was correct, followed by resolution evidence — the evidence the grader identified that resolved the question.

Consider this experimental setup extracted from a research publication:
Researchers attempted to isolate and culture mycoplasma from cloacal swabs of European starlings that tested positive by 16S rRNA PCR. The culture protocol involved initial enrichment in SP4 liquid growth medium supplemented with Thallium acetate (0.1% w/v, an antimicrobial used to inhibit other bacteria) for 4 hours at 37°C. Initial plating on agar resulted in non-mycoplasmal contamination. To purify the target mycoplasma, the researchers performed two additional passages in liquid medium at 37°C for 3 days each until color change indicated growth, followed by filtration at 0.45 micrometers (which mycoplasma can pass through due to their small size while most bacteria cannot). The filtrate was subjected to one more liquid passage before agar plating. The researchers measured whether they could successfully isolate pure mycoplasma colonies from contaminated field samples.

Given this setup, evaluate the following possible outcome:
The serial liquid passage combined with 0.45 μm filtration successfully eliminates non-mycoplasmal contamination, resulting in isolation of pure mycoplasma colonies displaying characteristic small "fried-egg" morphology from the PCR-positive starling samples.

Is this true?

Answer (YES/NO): YES